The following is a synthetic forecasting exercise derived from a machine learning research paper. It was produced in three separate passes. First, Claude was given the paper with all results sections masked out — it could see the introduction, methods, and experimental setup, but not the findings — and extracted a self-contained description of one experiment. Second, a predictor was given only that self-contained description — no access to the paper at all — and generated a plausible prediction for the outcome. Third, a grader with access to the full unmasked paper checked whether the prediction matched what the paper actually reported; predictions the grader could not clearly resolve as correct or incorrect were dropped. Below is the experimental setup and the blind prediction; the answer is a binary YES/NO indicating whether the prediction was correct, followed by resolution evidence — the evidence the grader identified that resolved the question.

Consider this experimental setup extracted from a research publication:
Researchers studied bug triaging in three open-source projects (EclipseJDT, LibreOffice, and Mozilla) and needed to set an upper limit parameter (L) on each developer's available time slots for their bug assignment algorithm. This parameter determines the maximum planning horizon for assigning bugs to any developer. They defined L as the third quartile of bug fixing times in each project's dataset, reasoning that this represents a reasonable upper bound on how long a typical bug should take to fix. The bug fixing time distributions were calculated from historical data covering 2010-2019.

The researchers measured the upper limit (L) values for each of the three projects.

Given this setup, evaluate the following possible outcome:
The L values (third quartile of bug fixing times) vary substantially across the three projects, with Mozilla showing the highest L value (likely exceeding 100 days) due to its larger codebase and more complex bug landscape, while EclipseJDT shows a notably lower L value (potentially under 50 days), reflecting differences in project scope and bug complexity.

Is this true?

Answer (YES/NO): NO